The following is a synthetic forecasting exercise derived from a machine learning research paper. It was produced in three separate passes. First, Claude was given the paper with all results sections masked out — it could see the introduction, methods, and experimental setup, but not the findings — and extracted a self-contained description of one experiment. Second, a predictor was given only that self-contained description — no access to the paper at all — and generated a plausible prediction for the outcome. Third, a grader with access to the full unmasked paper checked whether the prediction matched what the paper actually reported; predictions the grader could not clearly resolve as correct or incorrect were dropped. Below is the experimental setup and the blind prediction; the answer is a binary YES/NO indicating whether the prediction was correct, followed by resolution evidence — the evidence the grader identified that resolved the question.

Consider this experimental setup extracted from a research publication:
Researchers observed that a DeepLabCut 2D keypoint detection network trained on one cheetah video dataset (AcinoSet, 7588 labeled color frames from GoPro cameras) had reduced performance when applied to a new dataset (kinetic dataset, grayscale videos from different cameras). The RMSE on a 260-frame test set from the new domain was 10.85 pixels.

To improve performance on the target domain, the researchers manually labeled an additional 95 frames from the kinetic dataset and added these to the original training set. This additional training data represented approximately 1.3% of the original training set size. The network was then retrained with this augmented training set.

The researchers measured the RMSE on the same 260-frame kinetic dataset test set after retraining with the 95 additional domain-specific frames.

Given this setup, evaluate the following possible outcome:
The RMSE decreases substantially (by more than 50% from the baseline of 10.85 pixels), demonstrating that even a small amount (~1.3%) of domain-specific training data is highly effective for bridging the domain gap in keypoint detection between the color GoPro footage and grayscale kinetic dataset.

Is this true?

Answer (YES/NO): NO